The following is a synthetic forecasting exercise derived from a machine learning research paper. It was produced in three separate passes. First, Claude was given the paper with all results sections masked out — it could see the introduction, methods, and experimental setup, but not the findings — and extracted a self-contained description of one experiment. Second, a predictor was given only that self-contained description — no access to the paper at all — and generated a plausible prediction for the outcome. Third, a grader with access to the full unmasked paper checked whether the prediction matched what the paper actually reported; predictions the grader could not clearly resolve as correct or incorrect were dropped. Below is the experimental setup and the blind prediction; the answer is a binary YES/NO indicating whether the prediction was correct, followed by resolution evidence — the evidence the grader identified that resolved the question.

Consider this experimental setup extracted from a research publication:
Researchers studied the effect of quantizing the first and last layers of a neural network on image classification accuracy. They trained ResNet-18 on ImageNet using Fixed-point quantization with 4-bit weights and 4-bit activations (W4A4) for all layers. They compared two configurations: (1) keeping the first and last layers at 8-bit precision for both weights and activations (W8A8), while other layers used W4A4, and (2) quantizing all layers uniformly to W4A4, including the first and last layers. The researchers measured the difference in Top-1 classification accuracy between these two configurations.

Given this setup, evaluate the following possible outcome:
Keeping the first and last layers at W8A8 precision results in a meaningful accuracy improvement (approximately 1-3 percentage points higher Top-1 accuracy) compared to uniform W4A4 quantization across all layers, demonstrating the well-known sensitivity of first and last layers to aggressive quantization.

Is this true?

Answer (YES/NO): YES